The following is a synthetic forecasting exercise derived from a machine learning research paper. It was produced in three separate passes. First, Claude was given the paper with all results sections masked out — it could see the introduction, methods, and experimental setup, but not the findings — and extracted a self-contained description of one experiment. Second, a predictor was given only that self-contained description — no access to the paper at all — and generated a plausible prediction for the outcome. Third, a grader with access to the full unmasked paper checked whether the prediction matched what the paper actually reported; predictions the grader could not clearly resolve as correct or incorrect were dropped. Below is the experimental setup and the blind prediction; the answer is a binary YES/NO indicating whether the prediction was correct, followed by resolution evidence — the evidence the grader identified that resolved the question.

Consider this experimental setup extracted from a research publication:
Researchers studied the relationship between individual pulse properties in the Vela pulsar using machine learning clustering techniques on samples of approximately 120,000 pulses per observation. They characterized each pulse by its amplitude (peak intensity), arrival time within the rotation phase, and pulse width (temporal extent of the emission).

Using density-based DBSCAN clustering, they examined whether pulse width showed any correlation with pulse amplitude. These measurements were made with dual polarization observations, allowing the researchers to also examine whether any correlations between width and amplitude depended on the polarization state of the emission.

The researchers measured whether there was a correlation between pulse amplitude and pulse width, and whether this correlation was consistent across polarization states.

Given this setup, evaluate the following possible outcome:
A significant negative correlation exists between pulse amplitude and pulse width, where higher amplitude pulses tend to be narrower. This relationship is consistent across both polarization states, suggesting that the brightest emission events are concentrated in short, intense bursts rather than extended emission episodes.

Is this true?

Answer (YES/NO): NO